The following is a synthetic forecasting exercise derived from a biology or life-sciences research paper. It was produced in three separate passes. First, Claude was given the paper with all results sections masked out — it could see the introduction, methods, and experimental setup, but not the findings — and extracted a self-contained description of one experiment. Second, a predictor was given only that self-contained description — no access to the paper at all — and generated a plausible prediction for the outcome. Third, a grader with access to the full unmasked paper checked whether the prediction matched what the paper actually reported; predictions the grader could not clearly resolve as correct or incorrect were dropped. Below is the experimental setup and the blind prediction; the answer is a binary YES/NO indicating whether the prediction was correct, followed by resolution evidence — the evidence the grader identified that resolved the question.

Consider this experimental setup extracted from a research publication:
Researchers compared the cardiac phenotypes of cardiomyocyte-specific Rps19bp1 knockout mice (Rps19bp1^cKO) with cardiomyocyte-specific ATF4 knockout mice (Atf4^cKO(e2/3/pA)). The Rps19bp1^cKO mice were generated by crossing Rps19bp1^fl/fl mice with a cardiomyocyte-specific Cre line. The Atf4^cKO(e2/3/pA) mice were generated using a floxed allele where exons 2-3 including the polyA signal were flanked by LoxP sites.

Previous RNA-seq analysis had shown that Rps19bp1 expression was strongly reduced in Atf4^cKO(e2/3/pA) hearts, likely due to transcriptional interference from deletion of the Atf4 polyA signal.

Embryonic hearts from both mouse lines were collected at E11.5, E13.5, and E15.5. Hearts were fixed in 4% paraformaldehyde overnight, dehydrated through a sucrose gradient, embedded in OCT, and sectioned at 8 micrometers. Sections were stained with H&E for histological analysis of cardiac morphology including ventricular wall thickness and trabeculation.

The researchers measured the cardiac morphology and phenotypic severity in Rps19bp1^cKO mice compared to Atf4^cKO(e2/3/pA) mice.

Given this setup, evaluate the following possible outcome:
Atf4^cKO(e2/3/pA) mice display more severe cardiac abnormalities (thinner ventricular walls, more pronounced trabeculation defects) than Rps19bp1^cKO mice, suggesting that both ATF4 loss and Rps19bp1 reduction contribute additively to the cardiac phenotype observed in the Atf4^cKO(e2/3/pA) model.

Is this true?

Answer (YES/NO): NO